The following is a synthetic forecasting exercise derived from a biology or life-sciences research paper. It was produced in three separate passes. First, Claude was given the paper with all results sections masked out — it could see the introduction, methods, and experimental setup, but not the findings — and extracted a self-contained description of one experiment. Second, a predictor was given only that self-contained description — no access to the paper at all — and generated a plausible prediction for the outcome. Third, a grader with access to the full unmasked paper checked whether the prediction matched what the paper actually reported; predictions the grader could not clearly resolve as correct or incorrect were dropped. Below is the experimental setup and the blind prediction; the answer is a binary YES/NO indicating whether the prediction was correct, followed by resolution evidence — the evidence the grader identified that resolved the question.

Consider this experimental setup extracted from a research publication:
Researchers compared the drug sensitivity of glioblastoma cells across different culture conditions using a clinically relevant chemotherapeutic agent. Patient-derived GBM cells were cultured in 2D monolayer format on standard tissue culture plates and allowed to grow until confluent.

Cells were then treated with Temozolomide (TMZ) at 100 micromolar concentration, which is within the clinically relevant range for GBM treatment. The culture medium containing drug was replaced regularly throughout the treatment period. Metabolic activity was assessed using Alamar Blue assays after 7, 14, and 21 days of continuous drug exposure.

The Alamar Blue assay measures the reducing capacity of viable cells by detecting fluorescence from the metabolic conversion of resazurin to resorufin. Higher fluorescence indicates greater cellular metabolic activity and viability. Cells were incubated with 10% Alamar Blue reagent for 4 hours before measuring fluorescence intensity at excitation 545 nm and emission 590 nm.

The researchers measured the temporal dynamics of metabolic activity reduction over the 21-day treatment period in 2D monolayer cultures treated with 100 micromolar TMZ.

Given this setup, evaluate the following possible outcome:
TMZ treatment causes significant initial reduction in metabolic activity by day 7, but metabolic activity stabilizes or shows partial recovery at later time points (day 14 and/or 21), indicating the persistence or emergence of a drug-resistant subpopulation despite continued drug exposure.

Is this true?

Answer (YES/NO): NO